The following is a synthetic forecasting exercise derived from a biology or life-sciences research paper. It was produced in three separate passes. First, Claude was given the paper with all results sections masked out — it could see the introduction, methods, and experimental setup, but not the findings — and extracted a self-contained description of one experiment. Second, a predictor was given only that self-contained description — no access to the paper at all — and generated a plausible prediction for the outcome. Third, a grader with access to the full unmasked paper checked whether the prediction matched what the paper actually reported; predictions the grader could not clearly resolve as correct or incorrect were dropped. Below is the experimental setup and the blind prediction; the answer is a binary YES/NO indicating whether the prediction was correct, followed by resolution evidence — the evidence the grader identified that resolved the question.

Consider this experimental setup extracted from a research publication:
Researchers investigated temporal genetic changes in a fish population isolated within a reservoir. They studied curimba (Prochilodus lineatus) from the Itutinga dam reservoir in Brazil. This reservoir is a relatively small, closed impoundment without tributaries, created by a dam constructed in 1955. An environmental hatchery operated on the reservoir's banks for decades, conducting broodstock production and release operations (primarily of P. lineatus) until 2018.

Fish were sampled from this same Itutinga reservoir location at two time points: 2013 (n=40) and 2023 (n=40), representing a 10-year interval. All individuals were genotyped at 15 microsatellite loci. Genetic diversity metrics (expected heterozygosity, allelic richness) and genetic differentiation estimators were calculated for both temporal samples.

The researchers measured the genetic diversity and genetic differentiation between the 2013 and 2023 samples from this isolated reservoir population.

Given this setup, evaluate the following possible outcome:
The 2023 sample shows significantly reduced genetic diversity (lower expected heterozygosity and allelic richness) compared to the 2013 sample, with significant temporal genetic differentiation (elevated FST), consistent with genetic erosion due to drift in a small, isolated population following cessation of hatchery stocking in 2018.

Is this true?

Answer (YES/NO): NO